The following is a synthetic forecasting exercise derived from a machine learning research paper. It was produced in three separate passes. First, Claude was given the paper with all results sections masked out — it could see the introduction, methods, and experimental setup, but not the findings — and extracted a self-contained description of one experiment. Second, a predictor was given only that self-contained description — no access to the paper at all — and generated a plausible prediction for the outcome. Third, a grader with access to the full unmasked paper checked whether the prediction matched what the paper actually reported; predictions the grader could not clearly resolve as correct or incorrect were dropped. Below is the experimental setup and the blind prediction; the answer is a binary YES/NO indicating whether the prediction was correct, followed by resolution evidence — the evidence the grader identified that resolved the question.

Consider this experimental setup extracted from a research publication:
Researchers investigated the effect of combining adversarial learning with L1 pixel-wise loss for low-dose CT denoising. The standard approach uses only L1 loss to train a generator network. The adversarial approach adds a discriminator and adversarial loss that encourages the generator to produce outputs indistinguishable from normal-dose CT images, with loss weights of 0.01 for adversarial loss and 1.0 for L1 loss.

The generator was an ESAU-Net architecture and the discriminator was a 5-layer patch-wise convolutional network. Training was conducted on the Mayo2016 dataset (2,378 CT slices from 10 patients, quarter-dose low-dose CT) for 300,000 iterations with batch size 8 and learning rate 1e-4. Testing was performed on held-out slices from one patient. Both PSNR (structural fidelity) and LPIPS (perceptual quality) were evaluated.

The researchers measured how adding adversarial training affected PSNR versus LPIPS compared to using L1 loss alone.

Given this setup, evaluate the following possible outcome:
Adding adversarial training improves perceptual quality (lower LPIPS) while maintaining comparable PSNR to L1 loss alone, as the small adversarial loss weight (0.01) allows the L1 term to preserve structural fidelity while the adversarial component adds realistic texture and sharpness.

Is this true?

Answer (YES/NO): NO